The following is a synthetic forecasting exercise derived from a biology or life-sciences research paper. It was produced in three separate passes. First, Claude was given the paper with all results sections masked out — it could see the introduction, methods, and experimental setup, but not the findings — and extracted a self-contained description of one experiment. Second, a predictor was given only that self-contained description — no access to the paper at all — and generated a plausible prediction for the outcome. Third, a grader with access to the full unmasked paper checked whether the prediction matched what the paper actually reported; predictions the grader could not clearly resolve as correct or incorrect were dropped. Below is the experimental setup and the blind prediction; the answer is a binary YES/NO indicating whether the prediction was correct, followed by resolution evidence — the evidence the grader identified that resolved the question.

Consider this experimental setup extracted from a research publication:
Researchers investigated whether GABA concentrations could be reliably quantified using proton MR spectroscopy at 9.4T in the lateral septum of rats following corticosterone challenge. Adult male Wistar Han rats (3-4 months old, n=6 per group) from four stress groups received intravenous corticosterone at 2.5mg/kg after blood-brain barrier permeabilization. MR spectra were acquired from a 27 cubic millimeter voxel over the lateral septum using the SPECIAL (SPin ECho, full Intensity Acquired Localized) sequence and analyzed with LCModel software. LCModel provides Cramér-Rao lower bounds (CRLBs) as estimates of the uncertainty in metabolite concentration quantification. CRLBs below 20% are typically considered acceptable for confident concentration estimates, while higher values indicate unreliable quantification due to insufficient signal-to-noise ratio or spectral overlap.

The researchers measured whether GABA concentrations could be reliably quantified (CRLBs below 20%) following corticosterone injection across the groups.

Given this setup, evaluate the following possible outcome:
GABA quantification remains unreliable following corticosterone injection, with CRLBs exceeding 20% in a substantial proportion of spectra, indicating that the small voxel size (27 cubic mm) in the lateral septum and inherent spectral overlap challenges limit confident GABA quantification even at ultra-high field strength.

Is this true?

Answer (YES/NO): YES